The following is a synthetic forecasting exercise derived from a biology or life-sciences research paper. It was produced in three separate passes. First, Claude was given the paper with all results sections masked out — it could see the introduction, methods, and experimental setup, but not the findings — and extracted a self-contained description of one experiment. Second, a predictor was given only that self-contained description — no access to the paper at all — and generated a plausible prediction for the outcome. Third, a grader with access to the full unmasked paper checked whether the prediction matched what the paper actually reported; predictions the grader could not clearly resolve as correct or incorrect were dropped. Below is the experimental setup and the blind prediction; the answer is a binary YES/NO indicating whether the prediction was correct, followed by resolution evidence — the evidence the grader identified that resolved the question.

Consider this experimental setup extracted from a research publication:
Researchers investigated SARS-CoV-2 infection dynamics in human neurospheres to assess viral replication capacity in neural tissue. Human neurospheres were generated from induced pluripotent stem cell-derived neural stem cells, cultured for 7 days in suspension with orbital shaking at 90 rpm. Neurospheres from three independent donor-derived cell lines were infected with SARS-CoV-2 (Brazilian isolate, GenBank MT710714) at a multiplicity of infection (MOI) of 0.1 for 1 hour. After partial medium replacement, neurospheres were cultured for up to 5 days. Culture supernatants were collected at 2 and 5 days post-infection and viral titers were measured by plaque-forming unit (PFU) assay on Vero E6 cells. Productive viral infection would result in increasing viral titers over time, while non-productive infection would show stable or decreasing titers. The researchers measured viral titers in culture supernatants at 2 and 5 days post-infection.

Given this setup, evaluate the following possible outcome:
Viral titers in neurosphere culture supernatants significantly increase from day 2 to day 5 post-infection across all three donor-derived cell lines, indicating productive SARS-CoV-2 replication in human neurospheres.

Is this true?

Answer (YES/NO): NO